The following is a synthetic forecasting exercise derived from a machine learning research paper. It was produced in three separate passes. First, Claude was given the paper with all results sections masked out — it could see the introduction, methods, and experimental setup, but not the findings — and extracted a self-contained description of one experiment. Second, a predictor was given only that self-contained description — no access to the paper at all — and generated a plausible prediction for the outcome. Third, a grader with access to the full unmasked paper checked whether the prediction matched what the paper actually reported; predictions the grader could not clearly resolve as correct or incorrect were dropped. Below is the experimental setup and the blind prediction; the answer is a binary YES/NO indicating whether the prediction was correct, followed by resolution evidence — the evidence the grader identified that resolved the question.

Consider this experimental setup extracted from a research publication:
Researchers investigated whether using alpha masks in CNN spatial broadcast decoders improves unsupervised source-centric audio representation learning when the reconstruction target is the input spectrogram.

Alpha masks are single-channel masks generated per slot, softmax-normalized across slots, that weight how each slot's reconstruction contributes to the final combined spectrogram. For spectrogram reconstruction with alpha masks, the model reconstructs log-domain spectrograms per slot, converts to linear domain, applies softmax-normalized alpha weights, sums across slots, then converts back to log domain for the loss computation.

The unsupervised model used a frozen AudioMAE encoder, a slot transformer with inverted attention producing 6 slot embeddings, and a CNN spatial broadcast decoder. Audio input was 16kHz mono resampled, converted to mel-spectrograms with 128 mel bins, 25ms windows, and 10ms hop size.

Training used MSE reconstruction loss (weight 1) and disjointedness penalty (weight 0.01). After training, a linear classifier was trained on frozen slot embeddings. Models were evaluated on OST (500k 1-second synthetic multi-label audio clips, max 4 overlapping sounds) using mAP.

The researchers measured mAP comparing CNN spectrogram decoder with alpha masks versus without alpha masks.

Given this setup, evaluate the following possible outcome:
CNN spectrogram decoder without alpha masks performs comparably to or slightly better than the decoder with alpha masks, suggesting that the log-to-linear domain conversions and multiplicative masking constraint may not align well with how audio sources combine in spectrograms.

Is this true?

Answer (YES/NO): YES